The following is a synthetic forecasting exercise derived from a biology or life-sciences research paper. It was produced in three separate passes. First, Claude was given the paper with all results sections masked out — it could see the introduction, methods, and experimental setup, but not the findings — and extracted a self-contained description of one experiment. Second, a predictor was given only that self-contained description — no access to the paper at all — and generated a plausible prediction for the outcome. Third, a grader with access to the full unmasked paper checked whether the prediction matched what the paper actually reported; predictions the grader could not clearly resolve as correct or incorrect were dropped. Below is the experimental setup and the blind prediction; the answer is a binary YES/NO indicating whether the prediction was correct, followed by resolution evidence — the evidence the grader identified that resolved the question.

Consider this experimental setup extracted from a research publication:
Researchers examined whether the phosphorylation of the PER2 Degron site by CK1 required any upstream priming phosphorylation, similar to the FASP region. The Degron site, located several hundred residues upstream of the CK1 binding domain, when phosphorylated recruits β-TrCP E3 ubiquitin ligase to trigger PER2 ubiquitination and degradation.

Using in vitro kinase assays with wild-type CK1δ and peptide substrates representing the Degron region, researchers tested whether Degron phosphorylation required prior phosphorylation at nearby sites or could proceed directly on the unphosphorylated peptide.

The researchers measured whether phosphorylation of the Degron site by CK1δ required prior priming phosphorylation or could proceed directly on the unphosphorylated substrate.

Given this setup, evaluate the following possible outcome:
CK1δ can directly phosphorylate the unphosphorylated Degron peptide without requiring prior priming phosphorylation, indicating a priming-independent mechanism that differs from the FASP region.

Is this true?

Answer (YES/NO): YES